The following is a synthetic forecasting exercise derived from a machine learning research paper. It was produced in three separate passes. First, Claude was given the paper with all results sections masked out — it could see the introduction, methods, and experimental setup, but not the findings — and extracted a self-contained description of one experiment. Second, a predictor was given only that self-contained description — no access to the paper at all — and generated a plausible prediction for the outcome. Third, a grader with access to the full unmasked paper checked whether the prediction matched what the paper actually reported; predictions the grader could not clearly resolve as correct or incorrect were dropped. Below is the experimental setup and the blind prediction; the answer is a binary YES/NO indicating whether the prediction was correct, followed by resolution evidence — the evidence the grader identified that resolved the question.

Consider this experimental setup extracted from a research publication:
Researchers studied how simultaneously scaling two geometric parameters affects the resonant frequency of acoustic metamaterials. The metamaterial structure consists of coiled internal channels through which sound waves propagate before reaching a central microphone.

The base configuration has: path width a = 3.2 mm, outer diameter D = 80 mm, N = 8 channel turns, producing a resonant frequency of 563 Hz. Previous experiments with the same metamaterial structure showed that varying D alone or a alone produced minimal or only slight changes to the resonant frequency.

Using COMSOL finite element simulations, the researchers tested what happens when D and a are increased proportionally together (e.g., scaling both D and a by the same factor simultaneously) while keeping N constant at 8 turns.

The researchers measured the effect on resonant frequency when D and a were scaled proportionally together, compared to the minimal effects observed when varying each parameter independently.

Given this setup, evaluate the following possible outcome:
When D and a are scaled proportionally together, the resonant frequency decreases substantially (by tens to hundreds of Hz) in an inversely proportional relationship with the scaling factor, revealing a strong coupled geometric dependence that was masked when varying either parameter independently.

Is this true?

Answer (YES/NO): YES